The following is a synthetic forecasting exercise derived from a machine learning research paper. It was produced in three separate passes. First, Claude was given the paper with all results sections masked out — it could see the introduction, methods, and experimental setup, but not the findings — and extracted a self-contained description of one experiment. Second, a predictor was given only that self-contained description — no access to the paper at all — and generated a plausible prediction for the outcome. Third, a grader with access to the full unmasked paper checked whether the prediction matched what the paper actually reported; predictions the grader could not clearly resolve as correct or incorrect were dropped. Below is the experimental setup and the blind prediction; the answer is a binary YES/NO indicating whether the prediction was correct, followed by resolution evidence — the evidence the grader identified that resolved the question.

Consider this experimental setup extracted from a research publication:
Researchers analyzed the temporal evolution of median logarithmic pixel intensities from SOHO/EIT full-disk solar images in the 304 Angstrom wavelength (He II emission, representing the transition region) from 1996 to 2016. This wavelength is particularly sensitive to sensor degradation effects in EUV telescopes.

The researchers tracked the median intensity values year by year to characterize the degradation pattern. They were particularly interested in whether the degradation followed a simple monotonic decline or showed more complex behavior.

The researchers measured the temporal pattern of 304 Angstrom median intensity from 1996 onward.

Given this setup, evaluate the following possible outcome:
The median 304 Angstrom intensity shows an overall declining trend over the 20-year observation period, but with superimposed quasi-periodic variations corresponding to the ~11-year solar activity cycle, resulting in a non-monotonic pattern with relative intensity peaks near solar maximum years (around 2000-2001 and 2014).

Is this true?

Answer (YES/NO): NO